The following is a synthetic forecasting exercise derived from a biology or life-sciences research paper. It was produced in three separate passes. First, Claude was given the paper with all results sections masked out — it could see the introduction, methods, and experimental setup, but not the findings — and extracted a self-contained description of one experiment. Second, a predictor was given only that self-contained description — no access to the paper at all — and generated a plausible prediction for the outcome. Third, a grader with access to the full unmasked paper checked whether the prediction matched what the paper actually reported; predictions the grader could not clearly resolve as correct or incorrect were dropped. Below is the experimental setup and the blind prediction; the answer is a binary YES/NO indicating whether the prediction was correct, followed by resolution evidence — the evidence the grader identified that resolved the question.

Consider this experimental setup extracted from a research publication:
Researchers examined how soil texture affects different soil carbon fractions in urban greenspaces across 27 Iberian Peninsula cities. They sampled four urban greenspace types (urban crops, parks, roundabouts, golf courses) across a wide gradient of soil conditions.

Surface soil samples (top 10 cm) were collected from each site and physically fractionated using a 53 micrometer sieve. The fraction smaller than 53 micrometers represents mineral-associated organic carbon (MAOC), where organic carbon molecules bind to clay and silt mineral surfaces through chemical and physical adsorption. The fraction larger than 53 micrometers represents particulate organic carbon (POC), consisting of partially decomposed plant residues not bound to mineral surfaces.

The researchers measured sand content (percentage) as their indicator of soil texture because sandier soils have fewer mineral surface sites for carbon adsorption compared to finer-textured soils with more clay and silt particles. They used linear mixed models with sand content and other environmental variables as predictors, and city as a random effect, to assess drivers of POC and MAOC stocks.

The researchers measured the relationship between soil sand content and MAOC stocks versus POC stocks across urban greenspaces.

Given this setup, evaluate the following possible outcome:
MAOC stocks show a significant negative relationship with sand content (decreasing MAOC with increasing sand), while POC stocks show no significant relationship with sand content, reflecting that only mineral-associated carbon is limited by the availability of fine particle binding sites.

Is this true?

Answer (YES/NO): NO